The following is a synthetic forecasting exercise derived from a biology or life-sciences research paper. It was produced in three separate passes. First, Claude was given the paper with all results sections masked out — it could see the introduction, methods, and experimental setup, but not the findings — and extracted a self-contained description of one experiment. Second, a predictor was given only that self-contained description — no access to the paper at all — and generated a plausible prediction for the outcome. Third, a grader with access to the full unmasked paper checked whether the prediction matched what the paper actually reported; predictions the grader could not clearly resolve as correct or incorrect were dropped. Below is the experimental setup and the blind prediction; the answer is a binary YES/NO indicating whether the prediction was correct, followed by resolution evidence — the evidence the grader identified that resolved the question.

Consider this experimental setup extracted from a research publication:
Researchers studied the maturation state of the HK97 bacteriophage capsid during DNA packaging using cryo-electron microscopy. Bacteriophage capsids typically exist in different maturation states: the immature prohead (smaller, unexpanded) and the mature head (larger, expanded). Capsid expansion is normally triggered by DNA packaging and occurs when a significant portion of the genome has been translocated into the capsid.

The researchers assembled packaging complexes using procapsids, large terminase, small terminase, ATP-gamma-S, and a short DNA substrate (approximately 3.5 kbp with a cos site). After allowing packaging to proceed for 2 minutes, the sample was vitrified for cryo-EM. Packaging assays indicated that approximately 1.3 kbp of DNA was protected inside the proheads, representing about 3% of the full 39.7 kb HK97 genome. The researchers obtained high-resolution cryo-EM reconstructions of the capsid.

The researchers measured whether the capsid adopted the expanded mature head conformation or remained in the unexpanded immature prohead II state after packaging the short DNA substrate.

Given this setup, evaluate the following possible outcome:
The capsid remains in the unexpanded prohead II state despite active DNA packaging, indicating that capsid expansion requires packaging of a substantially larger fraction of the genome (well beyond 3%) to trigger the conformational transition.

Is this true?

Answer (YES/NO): YES